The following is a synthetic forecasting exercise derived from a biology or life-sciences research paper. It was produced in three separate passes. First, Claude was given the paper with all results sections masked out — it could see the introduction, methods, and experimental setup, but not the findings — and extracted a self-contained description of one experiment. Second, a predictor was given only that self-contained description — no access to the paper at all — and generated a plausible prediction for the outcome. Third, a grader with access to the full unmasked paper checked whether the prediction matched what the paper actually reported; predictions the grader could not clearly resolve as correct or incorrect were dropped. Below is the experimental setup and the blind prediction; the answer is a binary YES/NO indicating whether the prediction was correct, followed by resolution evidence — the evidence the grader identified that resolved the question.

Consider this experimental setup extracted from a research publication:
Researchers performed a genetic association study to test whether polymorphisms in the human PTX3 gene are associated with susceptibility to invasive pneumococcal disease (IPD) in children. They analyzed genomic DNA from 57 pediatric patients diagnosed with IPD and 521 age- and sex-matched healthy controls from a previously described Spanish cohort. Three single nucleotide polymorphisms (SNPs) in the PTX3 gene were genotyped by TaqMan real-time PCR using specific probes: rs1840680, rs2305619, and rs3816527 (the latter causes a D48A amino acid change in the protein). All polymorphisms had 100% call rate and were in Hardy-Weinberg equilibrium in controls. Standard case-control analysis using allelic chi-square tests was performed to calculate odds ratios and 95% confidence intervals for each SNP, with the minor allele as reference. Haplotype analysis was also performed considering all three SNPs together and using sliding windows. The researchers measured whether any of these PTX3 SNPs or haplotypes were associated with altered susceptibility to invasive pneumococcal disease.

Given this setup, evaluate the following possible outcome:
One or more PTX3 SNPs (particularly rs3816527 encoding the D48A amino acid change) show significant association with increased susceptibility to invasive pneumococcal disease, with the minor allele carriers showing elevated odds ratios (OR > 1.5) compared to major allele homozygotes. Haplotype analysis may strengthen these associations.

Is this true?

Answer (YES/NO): NO